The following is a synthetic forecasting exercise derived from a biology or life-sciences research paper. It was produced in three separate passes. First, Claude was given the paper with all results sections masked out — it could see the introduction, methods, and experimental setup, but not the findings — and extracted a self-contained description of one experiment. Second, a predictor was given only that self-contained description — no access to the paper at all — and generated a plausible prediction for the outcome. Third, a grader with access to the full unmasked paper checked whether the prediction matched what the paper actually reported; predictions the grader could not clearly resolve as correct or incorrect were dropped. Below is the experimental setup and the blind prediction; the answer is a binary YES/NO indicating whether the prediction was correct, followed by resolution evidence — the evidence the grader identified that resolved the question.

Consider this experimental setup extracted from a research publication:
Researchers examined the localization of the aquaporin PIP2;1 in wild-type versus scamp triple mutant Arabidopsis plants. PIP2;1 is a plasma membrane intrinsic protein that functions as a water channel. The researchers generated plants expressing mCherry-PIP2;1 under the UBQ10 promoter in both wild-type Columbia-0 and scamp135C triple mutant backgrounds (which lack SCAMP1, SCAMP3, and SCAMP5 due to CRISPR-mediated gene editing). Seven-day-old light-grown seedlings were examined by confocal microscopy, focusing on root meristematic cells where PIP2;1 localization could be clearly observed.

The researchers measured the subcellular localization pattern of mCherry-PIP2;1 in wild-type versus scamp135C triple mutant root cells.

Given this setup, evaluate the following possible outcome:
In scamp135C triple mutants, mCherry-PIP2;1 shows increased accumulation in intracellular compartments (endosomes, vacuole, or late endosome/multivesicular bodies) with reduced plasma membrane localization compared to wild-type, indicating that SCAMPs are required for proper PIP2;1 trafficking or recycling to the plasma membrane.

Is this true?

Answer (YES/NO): YES